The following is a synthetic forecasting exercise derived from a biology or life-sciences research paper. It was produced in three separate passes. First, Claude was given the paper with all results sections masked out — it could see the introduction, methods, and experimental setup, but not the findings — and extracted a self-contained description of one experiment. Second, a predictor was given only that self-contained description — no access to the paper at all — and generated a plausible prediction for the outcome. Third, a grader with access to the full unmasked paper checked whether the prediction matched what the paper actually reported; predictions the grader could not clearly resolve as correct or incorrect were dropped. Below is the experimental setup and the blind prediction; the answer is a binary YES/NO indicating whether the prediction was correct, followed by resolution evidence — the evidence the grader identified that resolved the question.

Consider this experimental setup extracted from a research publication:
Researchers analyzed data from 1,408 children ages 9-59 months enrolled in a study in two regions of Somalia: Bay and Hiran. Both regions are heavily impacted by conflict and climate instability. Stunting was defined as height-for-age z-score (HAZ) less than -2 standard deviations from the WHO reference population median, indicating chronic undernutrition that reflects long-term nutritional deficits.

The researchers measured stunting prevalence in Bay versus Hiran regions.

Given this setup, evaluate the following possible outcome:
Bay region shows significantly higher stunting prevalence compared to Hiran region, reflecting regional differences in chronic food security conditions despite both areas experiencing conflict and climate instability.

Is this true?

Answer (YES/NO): YES